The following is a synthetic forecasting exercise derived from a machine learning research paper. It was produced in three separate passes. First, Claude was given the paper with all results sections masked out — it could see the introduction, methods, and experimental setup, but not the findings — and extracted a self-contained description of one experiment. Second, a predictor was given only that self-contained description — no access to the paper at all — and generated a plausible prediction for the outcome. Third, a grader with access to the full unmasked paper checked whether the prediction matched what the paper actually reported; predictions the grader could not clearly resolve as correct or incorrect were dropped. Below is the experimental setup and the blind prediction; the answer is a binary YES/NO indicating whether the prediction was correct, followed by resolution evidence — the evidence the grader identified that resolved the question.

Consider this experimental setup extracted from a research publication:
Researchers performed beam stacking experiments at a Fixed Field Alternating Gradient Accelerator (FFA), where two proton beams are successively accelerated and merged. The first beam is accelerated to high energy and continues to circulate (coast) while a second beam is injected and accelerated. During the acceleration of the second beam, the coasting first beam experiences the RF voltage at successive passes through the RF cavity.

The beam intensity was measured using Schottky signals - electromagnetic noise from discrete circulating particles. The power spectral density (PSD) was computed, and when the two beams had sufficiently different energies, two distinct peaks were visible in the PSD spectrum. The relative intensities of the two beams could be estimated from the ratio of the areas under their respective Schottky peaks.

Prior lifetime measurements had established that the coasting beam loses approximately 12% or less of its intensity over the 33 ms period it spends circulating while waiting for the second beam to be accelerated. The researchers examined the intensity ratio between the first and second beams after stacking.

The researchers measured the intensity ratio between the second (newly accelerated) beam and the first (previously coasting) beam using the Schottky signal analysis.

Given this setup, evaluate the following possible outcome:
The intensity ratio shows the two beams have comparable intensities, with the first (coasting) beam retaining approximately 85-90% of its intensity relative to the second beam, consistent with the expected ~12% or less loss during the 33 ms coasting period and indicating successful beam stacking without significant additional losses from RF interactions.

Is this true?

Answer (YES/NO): NO